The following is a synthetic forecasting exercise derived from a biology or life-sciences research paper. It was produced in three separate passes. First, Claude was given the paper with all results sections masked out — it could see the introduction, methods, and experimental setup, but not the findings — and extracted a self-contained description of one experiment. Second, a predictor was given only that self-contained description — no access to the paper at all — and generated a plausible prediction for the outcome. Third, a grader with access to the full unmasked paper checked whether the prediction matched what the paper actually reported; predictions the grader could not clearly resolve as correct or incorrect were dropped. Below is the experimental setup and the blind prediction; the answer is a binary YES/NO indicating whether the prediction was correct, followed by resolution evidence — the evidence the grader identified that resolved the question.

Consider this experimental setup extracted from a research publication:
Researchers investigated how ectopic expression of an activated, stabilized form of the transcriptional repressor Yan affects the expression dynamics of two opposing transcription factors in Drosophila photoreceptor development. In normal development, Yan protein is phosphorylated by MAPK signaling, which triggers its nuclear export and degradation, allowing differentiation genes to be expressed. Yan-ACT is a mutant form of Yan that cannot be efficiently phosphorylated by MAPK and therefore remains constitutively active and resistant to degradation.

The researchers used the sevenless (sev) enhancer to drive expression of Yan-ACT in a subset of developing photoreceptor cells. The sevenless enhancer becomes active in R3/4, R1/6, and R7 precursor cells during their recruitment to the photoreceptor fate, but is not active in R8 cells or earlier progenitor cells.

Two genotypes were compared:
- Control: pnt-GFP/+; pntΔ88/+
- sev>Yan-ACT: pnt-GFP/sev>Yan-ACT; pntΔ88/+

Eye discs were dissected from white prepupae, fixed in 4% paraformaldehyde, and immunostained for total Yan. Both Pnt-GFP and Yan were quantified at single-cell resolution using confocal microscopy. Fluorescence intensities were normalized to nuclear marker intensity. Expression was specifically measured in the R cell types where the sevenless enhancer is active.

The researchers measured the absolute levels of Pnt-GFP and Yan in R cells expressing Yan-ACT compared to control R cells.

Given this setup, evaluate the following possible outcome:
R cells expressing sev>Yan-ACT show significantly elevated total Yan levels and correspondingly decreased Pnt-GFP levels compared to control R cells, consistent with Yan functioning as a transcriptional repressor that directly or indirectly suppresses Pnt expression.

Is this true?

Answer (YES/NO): NO